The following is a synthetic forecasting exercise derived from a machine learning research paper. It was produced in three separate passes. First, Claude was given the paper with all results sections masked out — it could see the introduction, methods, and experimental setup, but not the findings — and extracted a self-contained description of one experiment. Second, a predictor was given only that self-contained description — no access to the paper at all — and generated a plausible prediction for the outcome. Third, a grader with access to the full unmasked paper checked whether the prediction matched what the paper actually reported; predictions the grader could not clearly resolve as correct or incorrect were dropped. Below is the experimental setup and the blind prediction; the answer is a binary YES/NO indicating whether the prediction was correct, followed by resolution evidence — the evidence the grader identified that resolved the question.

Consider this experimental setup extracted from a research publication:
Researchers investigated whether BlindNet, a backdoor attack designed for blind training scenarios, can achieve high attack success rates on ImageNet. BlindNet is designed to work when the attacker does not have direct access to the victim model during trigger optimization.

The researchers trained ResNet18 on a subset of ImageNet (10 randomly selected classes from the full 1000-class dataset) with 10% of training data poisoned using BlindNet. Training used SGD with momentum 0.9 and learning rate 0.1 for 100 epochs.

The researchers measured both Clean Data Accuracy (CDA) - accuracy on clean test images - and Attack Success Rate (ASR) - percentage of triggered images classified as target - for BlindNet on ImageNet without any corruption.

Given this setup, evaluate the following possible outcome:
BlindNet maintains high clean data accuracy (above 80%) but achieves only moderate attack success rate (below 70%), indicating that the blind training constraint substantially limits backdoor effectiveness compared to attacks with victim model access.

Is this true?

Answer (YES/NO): NO